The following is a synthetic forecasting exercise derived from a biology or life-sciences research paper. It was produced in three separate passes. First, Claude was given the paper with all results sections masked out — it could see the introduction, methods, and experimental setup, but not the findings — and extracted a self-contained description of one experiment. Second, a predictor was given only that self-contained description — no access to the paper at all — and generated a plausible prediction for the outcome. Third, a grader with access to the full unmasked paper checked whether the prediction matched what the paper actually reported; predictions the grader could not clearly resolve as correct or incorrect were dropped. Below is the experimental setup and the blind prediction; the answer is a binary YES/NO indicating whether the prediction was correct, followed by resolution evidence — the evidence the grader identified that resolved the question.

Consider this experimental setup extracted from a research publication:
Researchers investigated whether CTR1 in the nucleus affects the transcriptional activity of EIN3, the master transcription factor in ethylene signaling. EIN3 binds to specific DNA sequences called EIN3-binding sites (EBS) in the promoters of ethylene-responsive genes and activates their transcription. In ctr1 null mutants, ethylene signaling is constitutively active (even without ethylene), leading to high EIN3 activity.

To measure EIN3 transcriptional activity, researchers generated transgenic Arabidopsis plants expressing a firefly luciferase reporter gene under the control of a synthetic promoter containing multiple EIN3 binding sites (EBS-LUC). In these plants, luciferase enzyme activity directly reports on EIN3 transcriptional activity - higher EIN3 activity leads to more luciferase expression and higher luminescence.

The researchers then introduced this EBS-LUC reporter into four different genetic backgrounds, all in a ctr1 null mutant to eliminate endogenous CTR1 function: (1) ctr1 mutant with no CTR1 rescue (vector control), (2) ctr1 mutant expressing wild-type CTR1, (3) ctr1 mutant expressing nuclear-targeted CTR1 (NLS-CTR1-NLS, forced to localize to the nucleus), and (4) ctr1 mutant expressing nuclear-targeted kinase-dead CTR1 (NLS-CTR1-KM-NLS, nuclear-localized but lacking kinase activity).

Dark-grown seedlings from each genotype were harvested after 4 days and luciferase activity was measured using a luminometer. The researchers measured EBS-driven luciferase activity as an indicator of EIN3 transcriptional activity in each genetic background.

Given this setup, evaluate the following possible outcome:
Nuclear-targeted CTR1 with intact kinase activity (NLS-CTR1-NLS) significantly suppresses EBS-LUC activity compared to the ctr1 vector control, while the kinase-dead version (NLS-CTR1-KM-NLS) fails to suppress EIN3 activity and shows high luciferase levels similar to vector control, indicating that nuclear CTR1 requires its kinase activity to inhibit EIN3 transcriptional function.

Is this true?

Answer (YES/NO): NO